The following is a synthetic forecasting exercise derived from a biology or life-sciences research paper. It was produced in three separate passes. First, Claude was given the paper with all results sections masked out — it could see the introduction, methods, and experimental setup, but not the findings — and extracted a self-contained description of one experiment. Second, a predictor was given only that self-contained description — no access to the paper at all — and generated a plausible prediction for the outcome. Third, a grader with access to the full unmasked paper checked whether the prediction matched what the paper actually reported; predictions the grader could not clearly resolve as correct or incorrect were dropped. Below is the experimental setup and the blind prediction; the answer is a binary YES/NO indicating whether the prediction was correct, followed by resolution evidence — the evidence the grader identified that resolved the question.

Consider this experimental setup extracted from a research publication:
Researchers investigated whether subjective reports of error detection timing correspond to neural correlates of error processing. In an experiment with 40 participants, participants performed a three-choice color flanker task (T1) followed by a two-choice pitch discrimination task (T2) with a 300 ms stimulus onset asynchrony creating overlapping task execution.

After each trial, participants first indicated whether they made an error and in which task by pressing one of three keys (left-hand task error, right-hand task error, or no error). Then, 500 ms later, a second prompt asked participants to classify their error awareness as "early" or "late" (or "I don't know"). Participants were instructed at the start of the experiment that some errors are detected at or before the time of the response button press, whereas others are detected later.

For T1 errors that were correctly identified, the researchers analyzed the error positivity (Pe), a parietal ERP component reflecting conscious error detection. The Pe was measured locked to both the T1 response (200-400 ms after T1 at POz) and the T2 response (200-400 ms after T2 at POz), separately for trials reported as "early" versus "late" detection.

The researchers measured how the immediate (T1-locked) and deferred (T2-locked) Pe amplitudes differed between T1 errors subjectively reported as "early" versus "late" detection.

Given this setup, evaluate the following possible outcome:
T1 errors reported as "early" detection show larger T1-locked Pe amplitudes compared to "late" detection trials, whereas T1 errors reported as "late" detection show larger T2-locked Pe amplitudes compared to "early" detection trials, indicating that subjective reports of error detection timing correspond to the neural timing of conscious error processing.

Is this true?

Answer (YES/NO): NO